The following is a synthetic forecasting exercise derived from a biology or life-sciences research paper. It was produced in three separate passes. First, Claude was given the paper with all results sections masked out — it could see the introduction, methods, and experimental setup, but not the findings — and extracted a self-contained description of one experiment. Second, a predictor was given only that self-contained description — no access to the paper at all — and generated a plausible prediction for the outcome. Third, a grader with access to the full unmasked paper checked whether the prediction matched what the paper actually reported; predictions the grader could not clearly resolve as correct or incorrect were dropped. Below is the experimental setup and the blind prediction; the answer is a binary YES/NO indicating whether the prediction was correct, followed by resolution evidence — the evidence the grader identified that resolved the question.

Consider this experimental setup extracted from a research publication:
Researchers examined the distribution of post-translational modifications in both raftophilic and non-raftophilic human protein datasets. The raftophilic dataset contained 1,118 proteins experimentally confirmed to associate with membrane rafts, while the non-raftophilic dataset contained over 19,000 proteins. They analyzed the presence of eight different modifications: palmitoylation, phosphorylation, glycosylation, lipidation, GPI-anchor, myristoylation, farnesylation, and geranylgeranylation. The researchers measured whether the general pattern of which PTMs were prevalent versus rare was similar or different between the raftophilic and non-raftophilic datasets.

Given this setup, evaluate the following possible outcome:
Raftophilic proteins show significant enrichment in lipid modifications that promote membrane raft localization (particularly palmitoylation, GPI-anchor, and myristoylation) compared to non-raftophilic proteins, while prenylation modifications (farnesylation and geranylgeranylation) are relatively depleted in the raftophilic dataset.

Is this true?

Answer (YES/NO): NO